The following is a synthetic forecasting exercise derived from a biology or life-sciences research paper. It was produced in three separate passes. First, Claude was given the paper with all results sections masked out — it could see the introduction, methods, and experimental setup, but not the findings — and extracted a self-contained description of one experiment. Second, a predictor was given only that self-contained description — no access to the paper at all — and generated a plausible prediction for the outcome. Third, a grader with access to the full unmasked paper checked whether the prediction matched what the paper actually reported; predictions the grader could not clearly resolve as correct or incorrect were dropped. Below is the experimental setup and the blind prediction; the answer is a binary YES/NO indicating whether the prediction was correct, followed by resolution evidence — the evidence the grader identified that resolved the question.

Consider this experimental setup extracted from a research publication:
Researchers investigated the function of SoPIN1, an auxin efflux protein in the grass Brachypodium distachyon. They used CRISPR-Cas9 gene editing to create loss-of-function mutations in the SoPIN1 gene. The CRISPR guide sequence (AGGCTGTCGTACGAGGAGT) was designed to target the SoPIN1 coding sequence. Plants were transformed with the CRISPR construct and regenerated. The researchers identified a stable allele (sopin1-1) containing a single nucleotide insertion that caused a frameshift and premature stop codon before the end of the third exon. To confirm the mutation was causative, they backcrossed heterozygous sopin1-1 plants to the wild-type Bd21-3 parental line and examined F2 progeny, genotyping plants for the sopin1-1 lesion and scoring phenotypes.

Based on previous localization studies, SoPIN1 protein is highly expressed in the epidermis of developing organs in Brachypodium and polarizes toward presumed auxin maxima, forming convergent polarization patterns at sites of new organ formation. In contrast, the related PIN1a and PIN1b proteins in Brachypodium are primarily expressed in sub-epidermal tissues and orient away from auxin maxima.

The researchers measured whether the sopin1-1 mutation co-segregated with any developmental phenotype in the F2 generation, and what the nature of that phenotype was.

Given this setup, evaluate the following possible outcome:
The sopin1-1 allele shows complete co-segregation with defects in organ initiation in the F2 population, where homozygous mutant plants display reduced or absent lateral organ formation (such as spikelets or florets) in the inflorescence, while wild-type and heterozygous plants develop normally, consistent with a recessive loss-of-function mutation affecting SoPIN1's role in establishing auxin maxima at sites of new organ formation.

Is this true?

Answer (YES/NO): YES